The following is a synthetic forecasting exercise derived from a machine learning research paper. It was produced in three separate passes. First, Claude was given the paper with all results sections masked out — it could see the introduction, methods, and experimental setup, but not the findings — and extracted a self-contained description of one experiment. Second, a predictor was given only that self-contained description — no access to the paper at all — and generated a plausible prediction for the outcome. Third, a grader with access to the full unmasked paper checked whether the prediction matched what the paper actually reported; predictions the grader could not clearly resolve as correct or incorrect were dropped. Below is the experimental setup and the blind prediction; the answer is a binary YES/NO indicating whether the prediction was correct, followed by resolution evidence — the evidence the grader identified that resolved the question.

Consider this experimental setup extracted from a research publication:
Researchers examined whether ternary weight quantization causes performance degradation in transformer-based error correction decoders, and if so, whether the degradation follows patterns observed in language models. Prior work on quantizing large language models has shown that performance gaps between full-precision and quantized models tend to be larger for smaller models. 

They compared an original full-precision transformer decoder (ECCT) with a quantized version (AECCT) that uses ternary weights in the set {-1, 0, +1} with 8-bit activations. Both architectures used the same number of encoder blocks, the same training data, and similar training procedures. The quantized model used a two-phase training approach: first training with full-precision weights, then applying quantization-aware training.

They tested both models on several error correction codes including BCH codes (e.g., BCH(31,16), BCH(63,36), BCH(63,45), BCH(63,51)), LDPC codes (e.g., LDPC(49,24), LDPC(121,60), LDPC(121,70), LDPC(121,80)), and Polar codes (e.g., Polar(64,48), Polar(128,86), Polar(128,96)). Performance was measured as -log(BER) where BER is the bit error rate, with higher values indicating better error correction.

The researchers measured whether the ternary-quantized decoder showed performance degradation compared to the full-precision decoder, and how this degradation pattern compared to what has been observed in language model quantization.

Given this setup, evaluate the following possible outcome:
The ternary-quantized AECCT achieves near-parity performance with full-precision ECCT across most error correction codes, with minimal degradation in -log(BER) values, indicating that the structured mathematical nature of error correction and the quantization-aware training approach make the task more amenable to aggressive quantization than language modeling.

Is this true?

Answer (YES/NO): NO